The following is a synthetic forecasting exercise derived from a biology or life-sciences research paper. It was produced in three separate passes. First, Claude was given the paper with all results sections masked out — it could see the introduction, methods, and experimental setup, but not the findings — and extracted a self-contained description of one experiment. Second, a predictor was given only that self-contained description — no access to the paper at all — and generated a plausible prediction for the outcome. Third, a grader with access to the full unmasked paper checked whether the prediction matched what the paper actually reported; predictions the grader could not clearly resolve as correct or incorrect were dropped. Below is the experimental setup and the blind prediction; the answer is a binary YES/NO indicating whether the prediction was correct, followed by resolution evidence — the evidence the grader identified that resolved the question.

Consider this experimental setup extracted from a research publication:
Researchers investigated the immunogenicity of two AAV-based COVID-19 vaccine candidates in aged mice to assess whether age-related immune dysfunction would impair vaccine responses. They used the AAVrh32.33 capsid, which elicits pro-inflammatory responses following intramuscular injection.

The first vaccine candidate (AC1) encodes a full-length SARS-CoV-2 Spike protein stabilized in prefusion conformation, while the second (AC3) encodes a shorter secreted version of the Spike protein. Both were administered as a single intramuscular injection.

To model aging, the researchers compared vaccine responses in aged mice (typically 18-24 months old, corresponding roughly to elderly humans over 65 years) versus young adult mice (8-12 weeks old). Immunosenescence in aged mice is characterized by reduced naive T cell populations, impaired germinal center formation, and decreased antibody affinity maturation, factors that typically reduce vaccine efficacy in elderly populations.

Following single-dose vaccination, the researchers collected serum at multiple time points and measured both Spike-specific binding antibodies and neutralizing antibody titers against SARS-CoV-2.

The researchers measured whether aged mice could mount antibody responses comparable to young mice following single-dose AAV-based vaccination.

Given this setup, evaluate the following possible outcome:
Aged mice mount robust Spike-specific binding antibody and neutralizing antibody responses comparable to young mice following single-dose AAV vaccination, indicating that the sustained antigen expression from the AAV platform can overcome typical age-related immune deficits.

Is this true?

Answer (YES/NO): NO